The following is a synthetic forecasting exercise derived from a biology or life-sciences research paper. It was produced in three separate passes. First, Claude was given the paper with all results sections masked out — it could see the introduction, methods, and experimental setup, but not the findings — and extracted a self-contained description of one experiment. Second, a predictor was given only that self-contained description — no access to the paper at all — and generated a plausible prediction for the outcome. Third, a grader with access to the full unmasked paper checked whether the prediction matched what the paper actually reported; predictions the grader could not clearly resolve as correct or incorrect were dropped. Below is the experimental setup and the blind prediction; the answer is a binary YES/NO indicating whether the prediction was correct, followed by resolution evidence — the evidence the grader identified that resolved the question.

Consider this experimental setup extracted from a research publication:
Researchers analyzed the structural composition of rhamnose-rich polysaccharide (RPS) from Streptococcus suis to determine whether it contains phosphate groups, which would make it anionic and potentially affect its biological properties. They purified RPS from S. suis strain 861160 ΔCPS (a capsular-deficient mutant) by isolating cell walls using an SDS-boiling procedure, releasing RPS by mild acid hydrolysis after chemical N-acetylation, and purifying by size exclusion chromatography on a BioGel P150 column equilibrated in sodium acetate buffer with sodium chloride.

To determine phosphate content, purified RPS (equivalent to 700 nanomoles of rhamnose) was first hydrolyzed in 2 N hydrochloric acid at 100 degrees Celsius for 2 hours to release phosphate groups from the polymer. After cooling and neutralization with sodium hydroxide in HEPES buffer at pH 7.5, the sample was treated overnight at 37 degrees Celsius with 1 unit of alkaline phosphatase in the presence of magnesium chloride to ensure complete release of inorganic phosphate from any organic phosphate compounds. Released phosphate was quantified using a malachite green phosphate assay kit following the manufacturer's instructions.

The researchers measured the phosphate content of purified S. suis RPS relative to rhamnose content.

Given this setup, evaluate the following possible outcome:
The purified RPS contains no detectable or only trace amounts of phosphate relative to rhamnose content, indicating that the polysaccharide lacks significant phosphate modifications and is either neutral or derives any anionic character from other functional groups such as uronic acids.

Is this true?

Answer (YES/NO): NO